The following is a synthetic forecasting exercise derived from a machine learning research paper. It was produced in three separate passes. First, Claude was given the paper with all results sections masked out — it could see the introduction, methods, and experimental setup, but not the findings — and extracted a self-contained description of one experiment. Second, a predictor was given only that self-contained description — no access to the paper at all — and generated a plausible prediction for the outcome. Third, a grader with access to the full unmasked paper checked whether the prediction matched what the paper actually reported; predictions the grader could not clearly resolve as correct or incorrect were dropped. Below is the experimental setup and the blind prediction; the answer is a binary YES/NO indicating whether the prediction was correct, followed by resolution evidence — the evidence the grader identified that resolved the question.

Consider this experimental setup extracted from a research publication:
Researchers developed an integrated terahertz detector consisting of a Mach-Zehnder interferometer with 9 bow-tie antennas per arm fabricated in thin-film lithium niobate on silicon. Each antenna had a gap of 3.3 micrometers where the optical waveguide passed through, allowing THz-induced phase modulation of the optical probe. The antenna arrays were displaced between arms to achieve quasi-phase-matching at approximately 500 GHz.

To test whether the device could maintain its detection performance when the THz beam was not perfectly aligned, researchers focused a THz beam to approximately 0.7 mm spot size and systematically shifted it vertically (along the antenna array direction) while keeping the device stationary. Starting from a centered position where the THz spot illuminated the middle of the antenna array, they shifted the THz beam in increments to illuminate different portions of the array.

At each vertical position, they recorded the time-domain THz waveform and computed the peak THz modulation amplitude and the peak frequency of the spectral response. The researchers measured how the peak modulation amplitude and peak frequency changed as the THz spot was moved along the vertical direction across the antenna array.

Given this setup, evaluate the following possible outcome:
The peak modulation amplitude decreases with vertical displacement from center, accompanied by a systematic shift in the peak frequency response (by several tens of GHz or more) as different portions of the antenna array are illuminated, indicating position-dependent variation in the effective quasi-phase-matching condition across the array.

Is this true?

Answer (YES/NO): NO